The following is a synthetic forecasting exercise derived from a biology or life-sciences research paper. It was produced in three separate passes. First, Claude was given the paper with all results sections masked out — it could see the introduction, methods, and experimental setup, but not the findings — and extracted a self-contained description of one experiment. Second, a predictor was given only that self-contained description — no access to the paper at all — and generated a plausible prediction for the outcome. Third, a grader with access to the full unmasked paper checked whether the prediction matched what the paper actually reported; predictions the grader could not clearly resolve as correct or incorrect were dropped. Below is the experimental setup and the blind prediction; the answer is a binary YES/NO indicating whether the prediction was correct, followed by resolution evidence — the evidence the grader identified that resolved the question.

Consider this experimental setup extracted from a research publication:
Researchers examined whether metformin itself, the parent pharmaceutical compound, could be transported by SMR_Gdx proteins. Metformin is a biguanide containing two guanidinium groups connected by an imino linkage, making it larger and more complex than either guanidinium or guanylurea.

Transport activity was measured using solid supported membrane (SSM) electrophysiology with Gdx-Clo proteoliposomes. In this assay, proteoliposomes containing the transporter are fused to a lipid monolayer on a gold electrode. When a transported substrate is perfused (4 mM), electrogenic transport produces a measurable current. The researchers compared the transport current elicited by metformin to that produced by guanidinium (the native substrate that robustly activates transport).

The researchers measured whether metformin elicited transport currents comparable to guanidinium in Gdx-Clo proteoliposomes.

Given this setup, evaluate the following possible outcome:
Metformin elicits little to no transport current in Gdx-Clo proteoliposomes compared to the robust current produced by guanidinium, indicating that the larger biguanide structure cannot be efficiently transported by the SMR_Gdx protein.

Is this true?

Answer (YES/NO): YES